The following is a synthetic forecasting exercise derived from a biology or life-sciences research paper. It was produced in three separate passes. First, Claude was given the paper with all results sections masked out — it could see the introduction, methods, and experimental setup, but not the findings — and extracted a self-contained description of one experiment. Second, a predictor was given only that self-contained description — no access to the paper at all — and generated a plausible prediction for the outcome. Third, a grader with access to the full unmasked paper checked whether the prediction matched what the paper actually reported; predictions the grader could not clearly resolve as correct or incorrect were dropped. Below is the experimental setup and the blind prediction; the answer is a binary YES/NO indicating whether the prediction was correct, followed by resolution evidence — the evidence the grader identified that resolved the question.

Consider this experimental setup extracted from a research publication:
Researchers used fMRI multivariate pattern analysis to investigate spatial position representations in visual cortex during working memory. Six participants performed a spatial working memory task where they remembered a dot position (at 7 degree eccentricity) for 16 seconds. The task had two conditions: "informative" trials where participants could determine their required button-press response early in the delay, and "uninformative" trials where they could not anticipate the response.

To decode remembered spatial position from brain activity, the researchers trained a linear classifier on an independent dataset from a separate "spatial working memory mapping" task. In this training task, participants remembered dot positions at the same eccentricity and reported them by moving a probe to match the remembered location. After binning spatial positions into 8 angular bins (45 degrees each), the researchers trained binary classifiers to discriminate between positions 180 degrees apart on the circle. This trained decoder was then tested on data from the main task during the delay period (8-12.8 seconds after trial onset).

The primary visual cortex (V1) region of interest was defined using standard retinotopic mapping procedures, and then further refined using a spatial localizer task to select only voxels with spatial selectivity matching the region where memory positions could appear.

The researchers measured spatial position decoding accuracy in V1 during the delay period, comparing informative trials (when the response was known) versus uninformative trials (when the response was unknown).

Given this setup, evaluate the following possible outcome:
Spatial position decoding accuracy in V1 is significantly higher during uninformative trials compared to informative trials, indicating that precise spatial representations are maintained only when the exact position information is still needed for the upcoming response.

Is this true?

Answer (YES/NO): YES